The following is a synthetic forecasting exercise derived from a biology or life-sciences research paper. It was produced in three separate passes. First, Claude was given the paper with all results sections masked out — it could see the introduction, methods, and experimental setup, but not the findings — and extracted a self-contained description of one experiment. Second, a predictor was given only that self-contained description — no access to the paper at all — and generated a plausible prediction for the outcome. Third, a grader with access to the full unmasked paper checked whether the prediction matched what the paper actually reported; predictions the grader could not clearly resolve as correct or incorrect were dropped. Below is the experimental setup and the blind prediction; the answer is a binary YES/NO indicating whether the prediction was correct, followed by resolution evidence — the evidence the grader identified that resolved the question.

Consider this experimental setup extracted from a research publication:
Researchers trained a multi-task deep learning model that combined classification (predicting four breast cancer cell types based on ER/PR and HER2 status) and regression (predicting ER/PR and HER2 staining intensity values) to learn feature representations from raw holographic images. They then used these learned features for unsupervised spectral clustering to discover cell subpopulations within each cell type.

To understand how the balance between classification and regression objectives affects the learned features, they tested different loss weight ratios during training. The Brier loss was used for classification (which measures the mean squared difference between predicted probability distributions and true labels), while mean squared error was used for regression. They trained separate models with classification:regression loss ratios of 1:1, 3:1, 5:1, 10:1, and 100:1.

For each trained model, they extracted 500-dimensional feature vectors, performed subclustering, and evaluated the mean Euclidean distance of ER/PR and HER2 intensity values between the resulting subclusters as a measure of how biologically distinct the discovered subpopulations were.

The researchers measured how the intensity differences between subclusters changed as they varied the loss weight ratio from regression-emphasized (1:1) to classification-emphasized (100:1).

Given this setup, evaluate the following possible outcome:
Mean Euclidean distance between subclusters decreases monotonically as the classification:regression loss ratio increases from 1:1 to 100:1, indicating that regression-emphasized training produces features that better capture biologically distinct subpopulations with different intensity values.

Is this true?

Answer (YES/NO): NO